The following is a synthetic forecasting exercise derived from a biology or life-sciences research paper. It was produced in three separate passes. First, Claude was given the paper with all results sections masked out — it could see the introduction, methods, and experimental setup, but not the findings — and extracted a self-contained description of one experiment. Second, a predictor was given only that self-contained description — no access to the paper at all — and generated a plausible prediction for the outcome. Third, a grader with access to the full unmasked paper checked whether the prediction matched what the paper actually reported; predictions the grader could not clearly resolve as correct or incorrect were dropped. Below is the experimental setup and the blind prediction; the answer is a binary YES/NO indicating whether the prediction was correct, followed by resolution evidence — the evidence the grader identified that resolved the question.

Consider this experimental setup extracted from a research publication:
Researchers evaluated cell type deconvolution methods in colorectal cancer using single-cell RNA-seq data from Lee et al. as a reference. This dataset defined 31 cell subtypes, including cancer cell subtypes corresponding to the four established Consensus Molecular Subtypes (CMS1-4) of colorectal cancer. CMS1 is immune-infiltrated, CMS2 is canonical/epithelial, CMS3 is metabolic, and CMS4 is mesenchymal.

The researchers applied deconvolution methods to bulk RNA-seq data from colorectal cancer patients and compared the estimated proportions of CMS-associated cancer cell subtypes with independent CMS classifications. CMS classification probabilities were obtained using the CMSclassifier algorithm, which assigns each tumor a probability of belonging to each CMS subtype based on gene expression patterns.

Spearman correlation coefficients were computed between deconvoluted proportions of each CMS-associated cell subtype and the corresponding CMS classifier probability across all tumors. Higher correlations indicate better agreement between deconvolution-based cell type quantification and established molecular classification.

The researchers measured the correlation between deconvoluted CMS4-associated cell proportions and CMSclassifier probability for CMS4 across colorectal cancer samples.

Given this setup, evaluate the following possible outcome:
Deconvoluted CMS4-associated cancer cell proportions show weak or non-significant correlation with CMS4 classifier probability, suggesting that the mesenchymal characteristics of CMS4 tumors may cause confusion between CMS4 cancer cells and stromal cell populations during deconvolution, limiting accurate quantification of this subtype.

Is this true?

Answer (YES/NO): YES